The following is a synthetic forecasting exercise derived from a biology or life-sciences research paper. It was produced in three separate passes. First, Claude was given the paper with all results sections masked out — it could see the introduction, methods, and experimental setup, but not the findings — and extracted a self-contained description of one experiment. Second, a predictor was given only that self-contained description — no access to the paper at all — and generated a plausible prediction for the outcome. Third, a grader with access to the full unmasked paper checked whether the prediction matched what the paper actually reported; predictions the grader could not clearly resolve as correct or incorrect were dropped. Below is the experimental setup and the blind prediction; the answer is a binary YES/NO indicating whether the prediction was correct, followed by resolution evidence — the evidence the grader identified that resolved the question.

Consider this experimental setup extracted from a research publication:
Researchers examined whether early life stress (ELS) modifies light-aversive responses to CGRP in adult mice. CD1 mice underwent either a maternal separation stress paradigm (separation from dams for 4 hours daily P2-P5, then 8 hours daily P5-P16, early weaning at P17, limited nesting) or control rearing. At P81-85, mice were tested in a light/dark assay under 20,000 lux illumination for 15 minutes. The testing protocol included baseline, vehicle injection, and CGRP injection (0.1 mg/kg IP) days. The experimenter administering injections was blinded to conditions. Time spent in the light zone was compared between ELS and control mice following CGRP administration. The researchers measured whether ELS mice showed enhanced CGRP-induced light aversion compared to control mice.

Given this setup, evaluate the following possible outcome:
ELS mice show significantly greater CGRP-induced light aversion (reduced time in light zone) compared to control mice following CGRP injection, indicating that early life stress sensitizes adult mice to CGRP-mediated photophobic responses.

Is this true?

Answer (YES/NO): YES